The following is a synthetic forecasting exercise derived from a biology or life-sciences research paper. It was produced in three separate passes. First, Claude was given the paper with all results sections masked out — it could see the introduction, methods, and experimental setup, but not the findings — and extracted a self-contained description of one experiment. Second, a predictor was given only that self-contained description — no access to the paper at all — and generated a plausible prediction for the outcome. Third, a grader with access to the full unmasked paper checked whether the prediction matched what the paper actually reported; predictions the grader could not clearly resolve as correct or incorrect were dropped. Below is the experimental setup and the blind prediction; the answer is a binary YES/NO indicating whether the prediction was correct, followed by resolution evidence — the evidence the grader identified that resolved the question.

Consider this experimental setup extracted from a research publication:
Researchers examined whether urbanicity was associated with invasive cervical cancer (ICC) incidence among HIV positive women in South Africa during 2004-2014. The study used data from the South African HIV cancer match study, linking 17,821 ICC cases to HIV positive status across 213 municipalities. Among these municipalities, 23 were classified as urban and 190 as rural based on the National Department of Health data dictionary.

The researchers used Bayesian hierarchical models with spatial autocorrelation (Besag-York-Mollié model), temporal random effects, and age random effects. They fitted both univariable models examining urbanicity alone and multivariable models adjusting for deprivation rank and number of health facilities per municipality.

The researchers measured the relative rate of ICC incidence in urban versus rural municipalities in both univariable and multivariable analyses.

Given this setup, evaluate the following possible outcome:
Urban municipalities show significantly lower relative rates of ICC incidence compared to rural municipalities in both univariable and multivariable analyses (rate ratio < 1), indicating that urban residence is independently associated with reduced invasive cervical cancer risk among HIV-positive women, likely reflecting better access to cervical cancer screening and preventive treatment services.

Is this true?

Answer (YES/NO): NO